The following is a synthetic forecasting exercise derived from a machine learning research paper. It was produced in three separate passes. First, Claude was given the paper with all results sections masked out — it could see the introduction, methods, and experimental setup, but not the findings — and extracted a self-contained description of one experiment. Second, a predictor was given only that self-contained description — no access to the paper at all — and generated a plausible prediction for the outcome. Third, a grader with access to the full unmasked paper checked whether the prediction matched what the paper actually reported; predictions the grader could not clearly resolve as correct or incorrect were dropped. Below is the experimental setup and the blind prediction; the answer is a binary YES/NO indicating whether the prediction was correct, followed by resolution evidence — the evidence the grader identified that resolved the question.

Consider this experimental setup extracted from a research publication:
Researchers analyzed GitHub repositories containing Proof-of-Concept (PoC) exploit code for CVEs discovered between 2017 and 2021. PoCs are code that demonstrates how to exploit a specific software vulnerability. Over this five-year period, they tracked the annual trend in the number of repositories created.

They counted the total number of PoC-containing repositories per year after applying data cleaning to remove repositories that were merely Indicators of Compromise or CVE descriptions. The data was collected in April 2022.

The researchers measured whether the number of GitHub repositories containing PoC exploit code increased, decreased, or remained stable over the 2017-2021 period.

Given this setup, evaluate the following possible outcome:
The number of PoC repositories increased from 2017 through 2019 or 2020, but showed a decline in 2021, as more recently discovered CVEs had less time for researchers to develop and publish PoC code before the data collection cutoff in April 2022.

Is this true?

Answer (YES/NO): NO